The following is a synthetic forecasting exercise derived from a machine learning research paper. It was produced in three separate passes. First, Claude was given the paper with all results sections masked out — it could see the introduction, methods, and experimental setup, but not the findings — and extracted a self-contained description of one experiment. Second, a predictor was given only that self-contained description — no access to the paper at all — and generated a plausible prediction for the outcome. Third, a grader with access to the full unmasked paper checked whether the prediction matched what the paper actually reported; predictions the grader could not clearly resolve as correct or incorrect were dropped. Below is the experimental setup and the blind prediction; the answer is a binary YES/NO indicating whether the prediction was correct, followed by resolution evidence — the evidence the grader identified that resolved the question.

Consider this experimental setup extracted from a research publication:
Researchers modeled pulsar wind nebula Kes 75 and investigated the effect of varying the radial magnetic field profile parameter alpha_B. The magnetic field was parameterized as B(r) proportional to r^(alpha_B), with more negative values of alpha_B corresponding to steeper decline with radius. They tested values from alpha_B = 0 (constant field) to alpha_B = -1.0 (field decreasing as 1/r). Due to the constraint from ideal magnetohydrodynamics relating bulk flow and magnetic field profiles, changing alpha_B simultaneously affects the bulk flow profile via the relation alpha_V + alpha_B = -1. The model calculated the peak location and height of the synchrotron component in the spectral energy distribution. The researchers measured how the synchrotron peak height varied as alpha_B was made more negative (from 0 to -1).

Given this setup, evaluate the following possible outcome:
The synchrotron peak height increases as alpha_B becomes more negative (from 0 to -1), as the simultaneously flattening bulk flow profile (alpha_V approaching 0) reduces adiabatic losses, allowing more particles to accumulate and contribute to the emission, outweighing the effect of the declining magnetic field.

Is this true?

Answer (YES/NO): NO